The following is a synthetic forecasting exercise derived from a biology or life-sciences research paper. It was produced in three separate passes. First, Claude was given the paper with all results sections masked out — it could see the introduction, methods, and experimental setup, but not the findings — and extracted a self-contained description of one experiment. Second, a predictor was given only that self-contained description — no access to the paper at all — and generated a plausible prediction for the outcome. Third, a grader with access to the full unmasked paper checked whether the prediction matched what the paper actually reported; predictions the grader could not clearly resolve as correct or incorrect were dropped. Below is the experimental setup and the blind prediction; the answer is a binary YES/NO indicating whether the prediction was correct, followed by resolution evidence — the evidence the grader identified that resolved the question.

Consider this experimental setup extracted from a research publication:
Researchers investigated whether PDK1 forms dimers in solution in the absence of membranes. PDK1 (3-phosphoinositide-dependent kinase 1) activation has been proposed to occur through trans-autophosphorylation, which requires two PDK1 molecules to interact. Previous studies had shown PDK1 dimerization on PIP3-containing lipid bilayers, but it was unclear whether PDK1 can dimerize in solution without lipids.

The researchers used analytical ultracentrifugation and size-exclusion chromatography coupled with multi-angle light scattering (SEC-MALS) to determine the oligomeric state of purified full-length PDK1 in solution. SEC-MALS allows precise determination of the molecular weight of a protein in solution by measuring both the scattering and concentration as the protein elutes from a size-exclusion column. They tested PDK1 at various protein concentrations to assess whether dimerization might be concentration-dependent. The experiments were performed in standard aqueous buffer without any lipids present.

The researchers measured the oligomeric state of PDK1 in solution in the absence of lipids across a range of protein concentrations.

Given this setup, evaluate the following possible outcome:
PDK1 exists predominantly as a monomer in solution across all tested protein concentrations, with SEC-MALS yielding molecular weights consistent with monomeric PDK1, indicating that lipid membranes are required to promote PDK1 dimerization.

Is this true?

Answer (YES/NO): YES